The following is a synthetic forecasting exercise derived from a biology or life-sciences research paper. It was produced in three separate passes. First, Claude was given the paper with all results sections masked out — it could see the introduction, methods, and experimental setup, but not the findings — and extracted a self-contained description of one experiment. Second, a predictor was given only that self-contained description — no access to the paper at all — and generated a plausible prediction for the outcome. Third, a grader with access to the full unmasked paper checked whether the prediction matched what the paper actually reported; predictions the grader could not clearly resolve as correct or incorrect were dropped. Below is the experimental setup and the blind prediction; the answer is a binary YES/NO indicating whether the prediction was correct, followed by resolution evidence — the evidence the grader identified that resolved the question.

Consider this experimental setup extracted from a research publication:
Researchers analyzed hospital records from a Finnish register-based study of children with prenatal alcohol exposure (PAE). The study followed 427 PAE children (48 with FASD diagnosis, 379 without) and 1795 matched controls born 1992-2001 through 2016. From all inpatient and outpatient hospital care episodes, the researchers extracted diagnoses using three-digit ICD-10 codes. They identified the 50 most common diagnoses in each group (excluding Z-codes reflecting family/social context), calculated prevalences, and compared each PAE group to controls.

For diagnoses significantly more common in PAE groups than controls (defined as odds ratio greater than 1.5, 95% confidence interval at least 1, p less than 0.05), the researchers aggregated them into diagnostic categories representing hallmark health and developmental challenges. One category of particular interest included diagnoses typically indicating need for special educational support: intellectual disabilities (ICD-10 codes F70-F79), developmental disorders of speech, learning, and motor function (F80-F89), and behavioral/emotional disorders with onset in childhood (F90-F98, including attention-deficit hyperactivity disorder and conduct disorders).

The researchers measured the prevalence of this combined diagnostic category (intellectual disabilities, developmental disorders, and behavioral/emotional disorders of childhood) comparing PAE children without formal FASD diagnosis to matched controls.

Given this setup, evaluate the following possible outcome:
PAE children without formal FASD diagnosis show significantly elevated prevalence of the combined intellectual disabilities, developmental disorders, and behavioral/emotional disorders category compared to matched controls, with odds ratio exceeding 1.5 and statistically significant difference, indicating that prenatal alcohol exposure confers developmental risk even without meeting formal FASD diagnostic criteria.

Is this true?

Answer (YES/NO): YES